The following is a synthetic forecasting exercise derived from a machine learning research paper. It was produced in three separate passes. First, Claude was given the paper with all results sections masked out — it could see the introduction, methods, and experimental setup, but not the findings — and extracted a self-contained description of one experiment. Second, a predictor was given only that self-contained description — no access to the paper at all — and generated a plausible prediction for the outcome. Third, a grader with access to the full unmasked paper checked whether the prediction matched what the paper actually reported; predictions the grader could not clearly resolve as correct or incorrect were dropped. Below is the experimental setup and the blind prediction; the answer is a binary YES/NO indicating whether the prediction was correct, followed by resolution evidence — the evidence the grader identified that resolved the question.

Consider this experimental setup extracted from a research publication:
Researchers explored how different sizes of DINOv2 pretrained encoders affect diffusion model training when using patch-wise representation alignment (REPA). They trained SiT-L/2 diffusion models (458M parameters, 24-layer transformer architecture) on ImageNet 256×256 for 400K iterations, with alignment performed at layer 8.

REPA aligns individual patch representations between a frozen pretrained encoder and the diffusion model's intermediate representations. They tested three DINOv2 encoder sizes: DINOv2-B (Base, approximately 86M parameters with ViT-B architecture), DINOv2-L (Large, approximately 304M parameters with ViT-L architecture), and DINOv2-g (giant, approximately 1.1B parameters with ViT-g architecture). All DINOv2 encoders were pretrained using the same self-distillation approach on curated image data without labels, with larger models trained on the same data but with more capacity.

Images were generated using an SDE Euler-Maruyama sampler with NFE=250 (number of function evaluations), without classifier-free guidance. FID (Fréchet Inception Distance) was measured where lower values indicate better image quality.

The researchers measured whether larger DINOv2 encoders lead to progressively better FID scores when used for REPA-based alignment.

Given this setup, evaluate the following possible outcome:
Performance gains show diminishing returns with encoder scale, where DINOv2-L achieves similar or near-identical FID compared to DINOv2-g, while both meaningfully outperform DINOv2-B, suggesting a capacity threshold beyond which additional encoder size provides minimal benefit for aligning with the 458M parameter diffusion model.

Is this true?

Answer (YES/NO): NO